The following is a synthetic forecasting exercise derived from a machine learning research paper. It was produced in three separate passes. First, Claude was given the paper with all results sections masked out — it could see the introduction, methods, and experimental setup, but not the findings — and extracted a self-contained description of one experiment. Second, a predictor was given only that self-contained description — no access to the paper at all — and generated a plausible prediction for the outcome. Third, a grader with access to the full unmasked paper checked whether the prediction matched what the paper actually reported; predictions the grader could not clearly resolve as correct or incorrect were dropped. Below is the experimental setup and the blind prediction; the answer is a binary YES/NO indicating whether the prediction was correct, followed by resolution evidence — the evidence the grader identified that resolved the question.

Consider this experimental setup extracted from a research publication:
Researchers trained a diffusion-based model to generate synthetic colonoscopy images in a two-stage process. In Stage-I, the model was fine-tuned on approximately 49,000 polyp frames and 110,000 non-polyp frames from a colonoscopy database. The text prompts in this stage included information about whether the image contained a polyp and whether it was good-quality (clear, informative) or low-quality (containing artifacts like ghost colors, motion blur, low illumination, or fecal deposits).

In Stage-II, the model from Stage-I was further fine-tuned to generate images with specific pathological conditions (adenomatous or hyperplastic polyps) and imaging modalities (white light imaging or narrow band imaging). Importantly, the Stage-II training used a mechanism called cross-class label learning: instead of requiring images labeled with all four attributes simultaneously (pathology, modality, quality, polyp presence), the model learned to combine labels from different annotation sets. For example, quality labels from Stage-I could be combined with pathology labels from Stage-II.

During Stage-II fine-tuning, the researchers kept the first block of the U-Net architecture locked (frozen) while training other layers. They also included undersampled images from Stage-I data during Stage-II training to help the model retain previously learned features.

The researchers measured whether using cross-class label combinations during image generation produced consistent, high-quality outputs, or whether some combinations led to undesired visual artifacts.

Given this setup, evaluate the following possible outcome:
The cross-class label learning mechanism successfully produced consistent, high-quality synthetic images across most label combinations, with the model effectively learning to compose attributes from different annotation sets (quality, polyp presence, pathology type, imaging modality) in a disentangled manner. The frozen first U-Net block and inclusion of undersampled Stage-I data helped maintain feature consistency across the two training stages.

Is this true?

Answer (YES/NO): NO